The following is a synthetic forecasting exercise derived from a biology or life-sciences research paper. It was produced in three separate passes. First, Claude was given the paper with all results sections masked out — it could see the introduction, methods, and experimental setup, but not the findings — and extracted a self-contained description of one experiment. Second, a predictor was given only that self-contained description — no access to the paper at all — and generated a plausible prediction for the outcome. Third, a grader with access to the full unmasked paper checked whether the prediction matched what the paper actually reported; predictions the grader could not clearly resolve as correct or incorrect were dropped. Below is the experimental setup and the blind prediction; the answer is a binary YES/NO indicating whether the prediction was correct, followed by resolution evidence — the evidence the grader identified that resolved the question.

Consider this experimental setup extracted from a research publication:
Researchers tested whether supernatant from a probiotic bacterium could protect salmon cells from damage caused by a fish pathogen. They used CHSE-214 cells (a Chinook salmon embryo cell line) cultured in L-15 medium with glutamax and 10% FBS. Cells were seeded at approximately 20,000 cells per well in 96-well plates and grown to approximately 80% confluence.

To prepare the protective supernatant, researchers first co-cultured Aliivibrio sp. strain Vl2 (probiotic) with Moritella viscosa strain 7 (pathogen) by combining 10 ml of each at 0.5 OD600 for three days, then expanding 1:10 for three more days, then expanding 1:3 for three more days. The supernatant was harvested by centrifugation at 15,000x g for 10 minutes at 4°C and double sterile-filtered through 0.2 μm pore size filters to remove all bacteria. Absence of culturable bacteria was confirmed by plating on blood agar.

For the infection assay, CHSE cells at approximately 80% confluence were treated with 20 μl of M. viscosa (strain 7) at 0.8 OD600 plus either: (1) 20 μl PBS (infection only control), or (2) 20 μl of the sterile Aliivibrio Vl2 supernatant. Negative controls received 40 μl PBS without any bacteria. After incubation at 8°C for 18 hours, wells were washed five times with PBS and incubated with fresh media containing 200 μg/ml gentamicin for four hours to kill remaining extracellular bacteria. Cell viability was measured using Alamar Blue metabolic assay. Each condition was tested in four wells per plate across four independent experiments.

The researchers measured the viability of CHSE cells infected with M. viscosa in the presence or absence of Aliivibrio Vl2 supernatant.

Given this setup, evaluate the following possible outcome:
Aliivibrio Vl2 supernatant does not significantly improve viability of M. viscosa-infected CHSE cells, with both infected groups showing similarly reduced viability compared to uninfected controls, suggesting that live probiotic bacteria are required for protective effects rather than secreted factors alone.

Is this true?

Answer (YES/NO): NO